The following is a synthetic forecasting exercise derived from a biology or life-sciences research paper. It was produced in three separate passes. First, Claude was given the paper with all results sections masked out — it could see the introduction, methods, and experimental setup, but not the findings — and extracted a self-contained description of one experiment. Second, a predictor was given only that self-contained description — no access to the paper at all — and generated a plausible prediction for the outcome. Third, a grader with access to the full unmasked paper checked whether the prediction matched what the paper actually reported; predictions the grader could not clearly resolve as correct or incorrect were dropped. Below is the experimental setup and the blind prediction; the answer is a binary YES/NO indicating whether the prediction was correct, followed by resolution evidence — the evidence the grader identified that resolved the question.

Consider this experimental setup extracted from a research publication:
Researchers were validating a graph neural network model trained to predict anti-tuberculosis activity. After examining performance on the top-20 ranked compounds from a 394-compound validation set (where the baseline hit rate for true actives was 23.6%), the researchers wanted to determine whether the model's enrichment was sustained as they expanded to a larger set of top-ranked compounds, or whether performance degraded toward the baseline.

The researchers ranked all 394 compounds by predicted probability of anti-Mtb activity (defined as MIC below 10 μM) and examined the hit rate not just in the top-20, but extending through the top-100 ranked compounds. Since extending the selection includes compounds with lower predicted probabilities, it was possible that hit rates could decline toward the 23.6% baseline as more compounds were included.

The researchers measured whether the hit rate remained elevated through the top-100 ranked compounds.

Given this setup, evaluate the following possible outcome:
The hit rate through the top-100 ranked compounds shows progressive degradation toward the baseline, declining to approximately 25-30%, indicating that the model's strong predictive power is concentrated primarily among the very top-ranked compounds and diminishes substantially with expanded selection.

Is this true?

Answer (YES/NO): NO